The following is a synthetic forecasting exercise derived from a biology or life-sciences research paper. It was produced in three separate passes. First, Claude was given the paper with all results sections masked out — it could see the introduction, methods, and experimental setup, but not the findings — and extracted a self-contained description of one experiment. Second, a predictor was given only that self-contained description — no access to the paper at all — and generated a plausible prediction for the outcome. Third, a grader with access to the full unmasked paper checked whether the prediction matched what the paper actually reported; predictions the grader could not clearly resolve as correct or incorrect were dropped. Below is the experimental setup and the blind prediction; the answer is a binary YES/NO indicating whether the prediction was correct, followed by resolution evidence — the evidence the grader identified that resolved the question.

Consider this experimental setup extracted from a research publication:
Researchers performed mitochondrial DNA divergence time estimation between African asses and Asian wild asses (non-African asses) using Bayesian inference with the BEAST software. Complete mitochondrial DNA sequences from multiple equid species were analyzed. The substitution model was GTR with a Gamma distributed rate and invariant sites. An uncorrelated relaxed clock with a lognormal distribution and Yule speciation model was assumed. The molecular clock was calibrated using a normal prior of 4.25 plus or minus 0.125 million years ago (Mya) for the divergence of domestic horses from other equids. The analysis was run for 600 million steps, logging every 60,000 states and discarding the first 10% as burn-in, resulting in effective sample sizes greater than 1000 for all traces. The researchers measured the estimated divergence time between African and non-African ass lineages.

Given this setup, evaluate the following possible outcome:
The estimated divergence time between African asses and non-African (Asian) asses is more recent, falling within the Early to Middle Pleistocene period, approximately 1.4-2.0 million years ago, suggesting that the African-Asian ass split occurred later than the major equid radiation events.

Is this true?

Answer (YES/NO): NO